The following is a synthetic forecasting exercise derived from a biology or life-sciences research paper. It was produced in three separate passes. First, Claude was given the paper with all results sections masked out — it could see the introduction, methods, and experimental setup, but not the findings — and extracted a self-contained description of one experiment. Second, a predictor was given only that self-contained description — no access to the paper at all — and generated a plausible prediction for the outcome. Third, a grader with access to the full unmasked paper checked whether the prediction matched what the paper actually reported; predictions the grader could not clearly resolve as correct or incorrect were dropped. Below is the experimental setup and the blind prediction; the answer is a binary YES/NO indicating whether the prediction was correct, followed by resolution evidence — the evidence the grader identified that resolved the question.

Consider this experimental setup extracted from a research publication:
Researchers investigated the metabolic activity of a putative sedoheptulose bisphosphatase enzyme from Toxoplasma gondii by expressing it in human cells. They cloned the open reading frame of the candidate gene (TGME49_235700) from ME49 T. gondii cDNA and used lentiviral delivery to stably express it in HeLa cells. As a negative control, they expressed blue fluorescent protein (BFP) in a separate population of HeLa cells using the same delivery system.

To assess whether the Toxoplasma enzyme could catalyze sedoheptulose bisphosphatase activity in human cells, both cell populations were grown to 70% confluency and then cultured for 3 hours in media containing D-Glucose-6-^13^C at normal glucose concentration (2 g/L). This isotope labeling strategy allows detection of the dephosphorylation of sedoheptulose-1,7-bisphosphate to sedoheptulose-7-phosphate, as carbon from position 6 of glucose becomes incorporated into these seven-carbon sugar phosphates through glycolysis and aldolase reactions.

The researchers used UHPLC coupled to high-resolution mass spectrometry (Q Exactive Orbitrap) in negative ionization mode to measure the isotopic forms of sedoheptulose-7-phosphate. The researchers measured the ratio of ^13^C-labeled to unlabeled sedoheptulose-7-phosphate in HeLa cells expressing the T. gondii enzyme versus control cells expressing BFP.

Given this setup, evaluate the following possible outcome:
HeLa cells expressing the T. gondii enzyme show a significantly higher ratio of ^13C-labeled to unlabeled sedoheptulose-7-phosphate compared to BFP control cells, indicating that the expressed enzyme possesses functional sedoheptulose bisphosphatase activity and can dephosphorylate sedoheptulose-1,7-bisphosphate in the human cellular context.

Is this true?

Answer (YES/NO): NO